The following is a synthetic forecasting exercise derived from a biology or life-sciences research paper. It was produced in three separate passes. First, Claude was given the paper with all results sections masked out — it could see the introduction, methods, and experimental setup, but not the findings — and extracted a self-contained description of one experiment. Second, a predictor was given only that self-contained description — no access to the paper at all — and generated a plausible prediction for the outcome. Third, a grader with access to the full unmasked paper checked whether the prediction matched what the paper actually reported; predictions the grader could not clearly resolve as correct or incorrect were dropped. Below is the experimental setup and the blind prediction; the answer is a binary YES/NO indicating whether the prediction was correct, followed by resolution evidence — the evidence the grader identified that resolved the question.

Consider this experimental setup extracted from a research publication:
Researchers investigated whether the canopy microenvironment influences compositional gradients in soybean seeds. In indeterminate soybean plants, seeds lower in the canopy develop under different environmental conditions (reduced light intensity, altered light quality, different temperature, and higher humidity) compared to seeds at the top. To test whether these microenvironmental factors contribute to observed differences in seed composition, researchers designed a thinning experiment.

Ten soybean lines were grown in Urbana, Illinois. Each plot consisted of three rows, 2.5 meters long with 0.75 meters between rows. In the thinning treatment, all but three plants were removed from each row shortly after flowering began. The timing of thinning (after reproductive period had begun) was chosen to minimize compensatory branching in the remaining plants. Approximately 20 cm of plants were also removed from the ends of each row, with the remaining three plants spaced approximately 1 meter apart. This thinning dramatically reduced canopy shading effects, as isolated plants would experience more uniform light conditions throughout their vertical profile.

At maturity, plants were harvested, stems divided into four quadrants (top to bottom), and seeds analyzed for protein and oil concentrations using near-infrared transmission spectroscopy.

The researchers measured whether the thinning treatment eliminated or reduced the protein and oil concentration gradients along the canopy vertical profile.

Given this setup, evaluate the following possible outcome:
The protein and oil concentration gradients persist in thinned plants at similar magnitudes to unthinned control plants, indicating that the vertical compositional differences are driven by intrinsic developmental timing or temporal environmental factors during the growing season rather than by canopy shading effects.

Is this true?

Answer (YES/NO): NO